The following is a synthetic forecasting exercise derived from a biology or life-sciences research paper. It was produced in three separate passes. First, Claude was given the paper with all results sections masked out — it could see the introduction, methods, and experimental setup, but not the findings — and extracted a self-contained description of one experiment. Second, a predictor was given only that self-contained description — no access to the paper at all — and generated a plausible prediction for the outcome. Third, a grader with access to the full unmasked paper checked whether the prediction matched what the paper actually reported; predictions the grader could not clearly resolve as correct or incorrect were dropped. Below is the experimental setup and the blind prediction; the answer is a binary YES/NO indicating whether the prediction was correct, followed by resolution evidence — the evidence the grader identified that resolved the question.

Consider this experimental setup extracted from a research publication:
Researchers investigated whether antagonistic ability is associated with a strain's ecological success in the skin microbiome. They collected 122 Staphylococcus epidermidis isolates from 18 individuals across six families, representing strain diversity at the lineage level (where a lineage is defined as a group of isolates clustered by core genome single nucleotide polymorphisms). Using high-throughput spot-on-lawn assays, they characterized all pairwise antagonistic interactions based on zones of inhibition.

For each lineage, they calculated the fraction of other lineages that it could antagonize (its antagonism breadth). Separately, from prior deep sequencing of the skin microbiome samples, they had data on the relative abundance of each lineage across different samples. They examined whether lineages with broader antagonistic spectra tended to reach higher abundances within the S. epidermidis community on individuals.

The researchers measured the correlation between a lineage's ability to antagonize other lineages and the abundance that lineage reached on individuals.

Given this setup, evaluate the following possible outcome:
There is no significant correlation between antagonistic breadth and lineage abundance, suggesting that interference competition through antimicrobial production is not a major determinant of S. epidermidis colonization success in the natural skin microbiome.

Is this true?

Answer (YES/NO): NO